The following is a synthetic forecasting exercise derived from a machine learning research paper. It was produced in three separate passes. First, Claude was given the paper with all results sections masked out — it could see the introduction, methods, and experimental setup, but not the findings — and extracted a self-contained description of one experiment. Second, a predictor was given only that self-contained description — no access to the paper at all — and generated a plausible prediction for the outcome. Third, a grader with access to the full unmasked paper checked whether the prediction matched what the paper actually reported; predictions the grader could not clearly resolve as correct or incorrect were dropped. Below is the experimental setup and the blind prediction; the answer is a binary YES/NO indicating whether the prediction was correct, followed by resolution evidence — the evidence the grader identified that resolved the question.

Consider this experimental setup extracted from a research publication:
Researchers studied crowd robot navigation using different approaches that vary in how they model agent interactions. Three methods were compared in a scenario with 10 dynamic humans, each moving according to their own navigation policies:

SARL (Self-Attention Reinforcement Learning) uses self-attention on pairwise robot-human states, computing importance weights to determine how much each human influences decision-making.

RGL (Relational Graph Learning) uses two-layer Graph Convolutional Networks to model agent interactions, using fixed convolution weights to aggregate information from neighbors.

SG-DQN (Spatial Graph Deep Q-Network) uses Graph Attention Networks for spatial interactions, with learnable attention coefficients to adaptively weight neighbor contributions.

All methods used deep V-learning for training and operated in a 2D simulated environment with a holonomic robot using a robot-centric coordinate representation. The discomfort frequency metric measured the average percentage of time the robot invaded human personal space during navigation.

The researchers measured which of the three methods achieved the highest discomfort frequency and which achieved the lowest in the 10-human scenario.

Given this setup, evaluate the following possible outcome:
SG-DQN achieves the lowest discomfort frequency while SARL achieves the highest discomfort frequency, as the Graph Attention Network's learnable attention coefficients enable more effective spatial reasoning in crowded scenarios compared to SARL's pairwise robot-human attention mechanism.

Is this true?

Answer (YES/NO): NO